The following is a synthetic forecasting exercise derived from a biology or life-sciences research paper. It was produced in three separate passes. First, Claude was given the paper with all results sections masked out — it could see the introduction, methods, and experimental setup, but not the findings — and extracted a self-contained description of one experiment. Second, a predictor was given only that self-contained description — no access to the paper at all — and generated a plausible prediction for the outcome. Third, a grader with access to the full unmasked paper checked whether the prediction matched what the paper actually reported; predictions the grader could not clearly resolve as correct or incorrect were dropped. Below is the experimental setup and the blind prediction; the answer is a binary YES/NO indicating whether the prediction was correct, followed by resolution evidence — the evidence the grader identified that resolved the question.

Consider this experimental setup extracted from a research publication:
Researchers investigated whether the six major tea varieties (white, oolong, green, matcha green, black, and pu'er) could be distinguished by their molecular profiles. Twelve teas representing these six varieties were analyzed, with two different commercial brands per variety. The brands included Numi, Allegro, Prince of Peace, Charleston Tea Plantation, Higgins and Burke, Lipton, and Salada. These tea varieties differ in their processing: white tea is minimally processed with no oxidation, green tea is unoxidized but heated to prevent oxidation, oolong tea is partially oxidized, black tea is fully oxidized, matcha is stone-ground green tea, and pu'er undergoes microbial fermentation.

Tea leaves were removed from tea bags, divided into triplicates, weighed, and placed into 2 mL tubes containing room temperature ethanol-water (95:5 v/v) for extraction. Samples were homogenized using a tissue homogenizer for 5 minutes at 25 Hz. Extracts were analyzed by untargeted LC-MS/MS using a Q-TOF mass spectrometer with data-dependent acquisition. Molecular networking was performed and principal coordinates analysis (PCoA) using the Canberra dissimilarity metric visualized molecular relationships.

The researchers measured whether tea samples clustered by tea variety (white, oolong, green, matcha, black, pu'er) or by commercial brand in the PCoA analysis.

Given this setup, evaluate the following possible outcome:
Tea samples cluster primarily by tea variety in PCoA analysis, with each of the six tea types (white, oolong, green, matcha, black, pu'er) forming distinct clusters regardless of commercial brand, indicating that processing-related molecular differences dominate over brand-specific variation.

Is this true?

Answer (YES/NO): NO